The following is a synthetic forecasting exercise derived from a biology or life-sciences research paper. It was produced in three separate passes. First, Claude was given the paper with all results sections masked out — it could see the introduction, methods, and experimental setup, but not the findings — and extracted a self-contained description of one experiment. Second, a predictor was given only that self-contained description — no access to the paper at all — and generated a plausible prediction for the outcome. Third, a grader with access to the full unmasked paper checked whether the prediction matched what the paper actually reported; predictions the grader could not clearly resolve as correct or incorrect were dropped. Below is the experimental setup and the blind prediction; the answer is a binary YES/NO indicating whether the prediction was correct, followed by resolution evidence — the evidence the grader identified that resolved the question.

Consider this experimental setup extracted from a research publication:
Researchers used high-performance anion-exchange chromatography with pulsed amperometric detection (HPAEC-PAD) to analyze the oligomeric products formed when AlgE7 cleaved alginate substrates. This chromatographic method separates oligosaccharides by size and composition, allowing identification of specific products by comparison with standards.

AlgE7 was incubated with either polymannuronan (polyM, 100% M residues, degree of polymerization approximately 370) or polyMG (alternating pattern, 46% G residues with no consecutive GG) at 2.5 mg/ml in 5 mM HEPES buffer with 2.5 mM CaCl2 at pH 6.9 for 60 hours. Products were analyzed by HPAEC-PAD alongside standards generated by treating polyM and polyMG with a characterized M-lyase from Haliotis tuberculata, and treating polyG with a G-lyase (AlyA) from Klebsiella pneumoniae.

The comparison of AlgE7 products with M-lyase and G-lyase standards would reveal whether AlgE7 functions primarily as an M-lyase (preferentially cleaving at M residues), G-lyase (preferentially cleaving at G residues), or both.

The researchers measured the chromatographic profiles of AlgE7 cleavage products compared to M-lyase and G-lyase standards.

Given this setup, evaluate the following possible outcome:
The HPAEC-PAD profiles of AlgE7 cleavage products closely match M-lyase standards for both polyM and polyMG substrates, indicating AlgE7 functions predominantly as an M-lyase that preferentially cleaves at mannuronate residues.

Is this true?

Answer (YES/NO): NO